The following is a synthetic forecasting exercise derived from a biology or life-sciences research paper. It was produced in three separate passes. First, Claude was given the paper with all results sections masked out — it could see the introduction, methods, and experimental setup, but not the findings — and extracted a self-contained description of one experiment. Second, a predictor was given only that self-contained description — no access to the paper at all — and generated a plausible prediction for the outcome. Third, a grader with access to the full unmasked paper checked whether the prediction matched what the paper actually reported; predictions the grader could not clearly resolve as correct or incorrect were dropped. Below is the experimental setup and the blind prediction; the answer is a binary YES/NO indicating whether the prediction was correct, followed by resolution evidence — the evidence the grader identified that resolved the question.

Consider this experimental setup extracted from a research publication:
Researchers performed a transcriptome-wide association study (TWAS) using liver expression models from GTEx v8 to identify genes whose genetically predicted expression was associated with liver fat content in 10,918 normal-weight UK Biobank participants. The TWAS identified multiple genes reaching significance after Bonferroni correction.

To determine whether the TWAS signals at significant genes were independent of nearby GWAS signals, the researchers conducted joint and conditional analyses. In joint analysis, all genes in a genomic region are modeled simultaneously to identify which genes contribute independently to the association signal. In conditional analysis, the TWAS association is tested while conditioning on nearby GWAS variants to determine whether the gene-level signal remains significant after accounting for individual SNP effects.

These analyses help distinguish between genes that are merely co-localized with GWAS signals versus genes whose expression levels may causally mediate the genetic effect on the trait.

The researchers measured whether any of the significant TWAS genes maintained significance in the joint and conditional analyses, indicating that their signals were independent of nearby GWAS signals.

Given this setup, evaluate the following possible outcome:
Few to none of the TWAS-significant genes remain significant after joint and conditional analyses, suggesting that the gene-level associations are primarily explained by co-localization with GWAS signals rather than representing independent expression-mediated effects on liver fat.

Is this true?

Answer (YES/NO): NO